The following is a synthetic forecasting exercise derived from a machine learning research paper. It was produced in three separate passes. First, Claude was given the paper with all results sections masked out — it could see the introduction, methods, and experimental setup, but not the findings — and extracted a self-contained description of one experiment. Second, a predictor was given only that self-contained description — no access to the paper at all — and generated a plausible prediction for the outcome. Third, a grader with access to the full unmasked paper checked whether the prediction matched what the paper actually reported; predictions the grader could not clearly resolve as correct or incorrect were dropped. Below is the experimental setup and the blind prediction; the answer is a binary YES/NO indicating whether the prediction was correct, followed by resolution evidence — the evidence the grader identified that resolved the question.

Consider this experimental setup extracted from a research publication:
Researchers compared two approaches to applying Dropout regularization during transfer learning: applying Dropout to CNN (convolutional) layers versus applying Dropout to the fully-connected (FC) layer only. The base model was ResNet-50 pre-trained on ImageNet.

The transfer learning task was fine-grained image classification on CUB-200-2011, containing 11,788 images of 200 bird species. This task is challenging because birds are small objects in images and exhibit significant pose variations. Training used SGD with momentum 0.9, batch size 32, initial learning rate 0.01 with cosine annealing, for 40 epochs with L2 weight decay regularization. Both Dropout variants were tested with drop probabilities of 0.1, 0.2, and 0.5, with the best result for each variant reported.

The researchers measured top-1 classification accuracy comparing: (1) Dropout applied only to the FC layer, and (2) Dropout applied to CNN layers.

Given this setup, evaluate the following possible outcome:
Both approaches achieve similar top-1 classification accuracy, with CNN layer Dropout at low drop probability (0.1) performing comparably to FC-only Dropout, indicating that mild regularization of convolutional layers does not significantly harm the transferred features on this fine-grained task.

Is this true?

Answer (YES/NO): NO